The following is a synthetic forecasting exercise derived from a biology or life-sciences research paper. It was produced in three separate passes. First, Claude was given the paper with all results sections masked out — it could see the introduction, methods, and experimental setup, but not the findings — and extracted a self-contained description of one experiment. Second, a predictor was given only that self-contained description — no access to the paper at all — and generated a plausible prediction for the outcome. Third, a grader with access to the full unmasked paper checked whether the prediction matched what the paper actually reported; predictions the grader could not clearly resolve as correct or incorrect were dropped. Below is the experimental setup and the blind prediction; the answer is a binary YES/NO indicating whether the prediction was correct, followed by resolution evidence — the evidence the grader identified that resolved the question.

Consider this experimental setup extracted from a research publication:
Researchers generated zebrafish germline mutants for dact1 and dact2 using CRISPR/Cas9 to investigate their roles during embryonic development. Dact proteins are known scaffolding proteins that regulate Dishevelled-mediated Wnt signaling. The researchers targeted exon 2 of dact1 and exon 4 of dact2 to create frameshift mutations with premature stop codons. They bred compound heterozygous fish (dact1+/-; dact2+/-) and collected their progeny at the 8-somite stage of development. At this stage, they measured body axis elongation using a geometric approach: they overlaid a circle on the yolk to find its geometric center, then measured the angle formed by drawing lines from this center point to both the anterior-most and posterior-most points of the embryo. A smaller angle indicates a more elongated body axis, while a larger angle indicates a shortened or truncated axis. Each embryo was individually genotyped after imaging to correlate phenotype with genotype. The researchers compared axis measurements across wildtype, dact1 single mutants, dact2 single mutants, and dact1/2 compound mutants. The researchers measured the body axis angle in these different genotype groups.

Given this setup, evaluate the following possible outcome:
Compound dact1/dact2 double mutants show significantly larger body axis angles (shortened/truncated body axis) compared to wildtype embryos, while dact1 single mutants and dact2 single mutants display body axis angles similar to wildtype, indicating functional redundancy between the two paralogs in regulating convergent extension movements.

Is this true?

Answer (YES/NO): NO